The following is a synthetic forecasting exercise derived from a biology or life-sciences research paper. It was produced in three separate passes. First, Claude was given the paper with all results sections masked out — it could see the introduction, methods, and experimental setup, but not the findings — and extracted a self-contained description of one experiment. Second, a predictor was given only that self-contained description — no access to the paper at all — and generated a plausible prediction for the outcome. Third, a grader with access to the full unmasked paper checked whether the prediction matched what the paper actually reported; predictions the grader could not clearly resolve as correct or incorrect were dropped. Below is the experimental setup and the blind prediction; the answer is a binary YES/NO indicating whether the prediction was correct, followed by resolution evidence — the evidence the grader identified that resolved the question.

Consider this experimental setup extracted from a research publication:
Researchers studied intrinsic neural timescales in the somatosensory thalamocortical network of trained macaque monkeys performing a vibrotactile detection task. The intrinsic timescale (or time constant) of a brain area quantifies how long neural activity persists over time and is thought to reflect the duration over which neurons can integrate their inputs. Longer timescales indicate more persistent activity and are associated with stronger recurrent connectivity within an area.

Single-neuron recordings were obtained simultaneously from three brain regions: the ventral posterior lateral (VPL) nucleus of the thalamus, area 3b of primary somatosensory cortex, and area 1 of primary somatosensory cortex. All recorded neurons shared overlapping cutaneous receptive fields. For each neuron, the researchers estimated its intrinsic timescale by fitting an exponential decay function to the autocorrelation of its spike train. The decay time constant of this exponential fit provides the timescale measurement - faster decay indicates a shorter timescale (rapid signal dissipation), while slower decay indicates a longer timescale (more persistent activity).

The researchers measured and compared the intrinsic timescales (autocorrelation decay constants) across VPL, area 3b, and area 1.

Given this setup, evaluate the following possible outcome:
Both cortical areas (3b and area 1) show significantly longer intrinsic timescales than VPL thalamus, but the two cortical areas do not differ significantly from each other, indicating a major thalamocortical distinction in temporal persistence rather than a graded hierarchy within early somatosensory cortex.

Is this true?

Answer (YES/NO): NO